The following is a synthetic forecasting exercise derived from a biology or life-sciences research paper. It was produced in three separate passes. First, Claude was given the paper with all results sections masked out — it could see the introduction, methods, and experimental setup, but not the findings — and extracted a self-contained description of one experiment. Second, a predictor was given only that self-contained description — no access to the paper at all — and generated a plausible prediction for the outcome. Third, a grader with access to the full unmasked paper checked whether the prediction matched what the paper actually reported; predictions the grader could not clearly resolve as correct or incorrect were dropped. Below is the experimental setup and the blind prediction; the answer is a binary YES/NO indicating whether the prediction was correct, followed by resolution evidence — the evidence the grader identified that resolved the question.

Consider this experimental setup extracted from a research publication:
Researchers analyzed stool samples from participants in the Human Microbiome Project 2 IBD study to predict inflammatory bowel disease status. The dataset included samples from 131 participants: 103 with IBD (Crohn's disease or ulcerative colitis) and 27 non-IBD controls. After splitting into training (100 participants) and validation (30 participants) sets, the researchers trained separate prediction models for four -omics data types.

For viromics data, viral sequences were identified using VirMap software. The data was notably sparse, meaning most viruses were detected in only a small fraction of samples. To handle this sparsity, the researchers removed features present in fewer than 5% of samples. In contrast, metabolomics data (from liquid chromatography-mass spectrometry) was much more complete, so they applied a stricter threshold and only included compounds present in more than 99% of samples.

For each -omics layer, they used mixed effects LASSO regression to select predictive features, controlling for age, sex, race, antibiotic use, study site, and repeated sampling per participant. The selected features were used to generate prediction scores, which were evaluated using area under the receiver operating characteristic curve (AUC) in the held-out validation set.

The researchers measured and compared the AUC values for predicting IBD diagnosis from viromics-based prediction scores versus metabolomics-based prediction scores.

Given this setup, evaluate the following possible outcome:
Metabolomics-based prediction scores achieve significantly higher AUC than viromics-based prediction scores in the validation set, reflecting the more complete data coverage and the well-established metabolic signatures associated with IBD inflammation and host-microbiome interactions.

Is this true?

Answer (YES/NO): NO